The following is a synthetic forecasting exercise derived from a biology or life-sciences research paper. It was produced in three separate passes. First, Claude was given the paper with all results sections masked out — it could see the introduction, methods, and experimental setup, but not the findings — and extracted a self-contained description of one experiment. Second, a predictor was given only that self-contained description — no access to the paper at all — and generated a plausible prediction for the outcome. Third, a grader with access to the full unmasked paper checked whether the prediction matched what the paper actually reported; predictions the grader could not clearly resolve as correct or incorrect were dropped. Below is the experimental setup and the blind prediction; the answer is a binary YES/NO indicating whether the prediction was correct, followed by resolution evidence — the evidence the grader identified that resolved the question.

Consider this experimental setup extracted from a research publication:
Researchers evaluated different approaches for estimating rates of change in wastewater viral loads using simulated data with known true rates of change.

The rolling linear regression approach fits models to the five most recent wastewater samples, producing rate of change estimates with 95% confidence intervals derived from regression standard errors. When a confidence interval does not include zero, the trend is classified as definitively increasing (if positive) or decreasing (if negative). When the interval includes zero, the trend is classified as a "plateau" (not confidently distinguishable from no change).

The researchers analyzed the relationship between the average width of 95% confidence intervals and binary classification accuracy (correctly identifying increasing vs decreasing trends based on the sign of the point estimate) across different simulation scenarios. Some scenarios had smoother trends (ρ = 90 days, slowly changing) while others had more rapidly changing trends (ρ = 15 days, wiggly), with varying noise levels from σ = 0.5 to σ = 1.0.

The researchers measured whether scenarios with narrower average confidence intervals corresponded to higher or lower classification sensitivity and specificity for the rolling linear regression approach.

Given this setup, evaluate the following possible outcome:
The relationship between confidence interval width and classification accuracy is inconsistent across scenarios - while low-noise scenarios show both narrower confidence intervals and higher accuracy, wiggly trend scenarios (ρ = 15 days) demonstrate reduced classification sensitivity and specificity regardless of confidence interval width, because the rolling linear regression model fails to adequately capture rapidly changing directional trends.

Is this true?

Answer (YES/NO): NO